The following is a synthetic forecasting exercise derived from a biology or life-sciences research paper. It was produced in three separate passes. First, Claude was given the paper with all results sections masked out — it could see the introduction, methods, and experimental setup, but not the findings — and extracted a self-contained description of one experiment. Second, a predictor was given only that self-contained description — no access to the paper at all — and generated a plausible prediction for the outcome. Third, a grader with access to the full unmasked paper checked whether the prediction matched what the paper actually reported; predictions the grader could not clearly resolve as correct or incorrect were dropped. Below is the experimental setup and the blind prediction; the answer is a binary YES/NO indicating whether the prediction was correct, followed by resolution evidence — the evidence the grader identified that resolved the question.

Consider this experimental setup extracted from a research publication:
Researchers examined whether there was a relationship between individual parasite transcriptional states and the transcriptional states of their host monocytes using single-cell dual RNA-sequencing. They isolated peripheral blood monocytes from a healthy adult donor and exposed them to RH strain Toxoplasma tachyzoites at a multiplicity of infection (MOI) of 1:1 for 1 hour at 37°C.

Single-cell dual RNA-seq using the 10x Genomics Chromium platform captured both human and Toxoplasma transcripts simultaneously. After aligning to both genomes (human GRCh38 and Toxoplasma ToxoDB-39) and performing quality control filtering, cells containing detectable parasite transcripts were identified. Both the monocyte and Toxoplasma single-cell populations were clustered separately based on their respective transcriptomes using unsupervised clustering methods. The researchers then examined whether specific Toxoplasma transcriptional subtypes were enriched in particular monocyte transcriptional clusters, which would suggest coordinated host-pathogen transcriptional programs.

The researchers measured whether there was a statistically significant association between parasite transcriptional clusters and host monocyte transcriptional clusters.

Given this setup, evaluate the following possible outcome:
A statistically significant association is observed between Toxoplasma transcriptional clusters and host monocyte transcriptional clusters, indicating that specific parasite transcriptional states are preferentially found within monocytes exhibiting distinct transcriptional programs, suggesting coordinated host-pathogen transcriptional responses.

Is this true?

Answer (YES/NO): NO